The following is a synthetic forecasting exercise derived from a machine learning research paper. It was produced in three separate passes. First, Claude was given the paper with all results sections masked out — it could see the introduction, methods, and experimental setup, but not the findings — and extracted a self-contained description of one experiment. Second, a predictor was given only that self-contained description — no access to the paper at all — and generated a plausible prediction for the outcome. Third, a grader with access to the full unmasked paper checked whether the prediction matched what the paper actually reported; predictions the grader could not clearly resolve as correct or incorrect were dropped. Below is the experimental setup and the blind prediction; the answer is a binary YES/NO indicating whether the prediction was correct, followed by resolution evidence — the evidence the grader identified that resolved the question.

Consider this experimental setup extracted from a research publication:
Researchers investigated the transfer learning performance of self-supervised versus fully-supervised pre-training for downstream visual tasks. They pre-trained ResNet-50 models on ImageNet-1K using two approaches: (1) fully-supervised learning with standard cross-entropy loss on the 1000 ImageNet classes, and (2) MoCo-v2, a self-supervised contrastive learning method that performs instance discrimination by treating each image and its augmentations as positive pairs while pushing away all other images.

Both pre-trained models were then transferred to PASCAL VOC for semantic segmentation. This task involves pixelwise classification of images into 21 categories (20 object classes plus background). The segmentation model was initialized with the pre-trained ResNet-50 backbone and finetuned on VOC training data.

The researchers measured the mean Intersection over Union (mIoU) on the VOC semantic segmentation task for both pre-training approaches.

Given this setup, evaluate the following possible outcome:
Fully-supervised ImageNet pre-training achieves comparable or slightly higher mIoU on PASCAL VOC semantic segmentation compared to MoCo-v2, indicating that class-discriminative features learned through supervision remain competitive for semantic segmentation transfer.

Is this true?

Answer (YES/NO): YES